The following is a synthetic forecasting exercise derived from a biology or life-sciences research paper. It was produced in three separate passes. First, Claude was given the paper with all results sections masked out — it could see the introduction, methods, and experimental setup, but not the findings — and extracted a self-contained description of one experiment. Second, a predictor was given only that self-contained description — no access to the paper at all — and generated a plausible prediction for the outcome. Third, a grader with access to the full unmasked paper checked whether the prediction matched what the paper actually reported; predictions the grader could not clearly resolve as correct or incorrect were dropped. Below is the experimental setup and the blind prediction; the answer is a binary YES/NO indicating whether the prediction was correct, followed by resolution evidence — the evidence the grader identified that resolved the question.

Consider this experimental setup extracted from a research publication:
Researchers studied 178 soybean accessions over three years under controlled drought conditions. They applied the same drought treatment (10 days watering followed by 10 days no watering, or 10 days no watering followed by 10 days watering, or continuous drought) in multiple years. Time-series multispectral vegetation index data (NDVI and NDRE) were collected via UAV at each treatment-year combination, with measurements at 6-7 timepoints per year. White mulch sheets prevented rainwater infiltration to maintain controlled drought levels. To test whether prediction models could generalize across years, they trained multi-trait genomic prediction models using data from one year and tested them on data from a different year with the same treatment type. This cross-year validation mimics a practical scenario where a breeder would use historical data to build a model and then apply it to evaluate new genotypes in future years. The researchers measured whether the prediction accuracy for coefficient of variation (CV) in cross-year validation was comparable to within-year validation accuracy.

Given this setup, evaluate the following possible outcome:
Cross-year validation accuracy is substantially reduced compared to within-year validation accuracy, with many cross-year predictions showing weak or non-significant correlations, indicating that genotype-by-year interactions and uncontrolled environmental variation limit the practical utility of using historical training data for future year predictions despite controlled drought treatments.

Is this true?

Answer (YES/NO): NO